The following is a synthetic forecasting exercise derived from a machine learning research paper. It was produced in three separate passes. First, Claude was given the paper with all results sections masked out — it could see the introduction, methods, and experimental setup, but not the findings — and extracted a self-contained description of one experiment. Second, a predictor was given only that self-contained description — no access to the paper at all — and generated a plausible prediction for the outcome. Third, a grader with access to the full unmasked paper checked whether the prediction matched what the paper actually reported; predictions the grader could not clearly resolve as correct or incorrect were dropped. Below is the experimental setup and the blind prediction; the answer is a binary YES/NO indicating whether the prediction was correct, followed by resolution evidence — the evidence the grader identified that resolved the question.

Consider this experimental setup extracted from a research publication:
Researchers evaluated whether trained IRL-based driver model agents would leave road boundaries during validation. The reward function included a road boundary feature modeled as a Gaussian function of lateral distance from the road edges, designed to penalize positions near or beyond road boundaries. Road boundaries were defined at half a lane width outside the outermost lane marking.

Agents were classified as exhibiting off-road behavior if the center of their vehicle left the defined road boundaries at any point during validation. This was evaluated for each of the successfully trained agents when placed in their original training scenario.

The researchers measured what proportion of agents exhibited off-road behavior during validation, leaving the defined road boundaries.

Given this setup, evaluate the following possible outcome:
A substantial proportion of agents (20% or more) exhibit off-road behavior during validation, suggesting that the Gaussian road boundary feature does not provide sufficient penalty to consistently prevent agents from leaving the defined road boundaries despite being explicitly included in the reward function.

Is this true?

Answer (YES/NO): NO